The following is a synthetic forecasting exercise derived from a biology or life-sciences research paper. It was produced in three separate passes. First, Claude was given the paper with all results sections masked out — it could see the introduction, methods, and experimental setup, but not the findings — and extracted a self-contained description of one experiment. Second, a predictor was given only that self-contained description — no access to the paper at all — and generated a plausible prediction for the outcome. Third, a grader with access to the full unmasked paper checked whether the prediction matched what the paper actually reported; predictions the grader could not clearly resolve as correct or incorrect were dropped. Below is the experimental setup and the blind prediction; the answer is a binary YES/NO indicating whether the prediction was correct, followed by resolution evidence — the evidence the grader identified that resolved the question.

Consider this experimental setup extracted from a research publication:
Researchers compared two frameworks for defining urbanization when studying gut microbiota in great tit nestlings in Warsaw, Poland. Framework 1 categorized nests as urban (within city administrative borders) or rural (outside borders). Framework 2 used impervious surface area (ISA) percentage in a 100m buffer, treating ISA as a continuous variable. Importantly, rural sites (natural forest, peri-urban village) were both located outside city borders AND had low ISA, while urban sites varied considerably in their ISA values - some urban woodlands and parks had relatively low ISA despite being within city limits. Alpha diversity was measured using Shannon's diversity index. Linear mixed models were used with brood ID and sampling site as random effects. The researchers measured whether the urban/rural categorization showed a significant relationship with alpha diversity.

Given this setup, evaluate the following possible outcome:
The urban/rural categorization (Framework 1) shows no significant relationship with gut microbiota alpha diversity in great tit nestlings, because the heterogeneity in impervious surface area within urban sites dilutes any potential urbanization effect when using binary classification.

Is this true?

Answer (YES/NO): YES